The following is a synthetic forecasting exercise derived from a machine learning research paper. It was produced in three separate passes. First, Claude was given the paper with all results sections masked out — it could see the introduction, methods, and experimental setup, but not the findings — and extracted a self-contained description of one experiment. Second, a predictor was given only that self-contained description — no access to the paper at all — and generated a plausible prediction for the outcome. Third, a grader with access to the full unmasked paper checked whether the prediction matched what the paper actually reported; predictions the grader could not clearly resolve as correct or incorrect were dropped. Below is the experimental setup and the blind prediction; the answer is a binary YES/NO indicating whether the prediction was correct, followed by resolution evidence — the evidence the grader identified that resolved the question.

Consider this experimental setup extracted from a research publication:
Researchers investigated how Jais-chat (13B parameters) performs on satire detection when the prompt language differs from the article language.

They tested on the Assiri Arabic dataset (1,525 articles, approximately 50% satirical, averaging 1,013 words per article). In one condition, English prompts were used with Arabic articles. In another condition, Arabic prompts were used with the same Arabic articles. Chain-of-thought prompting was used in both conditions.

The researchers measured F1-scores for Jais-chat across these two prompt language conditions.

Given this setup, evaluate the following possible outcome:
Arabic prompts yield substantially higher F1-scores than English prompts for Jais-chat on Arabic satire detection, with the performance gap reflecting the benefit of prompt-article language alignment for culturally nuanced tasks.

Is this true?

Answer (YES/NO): NO